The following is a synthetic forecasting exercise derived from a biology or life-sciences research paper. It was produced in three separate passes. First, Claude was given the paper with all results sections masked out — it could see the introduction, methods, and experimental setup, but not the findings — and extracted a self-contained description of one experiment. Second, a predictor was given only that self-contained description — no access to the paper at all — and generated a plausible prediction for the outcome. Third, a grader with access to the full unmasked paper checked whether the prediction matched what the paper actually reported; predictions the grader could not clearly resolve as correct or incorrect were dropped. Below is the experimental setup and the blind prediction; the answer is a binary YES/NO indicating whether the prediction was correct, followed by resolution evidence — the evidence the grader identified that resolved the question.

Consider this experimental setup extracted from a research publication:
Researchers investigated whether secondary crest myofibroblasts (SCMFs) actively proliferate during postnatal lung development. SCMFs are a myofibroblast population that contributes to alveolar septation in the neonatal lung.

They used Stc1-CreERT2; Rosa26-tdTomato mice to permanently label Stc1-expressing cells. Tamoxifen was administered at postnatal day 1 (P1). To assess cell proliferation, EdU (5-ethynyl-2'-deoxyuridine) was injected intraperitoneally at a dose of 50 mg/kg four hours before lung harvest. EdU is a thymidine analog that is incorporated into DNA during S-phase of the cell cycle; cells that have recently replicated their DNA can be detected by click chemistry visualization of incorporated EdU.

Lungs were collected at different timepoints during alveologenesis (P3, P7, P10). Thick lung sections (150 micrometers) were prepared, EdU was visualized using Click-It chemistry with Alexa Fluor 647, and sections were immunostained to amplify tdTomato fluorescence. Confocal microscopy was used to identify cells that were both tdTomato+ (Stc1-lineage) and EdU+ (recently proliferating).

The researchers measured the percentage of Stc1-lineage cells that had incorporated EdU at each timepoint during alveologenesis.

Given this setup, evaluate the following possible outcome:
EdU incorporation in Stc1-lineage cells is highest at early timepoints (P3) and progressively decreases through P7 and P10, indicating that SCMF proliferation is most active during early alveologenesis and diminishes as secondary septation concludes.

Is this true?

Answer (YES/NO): YES